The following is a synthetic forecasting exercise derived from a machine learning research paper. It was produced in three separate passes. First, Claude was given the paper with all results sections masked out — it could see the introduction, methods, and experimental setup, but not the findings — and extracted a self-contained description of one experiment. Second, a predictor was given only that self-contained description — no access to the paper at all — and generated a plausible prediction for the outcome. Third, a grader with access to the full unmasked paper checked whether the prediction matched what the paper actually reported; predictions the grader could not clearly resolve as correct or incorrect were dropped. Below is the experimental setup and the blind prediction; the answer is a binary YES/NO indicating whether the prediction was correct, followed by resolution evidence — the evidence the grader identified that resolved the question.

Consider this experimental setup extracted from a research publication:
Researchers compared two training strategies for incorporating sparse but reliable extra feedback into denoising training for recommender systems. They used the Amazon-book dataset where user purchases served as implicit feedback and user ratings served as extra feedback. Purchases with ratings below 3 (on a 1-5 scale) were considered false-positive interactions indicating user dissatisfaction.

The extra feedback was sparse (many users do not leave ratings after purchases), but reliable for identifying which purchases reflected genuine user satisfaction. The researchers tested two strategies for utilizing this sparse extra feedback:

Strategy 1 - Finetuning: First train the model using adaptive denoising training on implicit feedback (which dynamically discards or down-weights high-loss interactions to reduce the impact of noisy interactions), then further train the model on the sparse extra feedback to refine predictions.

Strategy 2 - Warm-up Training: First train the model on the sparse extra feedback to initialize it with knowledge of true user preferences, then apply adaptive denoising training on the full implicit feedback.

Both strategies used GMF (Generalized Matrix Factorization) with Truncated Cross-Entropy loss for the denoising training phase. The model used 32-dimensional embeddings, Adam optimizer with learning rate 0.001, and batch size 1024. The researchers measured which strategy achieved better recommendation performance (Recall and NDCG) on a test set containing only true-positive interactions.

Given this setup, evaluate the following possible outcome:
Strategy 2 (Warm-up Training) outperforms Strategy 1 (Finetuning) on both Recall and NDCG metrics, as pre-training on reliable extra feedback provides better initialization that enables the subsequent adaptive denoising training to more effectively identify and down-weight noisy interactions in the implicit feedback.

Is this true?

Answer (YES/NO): YES